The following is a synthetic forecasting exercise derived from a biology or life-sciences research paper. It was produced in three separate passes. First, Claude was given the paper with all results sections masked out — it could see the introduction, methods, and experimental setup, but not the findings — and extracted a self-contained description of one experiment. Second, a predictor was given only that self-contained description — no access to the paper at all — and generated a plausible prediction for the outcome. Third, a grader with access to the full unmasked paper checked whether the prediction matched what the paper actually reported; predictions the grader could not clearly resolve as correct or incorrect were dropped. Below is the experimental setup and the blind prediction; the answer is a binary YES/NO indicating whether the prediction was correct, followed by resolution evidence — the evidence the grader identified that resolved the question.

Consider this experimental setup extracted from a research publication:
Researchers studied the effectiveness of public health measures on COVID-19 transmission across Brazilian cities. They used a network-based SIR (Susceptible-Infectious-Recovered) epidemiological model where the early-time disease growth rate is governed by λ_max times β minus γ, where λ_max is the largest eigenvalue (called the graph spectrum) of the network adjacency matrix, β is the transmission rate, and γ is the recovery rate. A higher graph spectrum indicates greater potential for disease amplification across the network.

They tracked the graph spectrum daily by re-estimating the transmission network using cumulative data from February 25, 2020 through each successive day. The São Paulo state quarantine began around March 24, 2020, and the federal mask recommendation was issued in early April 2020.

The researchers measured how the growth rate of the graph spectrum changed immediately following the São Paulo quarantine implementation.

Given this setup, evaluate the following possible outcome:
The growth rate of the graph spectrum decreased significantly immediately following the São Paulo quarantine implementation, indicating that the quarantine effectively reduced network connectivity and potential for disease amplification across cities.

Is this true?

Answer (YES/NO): NO